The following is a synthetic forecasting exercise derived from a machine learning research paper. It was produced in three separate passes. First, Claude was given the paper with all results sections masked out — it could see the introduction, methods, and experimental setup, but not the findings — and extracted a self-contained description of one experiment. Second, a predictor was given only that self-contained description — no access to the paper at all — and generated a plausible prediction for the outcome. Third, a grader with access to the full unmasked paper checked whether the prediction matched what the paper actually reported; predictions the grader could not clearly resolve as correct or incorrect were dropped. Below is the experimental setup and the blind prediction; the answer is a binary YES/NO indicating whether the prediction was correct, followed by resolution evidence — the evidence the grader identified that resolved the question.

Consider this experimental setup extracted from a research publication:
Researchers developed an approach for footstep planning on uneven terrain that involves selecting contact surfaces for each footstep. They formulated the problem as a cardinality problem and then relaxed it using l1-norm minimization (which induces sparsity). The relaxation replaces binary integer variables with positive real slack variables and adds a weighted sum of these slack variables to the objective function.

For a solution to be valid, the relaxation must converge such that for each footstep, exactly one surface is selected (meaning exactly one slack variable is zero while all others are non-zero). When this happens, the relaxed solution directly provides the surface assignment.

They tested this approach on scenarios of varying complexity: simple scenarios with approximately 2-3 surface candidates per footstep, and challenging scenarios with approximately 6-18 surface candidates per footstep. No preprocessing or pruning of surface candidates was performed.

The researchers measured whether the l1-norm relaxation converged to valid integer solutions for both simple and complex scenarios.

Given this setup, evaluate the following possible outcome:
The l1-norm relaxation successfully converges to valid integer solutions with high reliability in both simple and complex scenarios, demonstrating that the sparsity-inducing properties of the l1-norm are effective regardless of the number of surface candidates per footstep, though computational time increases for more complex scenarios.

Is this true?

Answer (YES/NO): NO